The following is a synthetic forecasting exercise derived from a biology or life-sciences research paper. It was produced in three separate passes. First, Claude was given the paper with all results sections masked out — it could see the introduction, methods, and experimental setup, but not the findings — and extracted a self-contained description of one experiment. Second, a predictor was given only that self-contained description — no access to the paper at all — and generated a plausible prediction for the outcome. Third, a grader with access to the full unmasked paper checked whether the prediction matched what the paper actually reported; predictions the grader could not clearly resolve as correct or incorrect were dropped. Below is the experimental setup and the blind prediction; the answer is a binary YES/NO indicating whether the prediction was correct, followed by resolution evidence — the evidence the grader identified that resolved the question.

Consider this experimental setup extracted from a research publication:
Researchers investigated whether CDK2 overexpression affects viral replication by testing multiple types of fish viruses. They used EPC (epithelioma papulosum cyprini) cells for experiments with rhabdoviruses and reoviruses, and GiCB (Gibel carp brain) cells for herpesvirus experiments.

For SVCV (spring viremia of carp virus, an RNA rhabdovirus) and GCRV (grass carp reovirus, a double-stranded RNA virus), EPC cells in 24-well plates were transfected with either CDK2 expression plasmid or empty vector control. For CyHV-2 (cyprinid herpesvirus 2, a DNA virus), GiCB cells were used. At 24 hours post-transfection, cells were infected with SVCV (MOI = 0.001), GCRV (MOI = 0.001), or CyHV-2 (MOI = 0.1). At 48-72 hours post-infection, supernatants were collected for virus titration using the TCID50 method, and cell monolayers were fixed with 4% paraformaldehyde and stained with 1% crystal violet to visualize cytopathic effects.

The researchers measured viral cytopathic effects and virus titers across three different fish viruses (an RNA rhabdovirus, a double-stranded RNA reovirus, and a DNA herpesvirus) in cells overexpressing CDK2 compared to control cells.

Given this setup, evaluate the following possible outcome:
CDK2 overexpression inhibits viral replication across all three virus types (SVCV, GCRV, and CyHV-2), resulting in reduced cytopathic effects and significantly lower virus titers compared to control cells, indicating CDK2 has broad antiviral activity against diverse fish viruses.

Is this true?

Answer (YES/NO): NO